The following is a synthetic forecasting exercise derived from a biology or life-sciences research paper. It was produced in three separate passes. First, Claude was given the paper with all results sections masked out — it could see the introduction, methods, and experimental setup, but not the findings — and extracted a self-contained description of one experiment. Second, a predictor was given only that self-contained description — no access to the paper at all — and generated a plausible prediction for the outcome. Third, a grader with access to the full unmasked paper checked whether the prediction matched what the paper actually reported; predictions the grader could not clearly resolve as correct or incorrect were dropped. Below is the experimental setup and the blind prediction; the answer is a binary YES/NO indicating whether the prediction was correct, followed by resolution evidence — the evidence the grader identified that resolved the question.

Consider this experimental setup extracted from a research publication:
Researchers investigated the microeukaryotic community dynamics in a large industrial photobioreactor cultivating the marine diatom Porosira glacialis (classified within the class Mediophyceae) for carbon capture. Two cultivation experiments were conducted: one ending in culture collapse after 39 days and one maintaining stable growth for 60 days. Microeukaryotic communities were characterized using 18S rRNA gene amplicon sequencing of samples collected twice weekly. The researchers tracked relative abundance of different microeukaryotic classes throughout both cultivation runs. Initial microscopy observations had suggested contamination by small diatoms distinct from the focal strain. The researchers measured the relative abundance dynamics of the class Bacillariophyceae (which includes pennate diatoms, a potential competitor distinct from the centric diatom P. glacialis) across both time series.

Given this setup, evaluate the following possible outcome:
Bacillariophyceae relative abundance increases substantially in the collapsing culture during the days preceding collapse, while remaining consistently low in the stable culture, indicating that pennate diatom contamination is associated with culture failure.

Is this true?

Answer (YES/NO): YES